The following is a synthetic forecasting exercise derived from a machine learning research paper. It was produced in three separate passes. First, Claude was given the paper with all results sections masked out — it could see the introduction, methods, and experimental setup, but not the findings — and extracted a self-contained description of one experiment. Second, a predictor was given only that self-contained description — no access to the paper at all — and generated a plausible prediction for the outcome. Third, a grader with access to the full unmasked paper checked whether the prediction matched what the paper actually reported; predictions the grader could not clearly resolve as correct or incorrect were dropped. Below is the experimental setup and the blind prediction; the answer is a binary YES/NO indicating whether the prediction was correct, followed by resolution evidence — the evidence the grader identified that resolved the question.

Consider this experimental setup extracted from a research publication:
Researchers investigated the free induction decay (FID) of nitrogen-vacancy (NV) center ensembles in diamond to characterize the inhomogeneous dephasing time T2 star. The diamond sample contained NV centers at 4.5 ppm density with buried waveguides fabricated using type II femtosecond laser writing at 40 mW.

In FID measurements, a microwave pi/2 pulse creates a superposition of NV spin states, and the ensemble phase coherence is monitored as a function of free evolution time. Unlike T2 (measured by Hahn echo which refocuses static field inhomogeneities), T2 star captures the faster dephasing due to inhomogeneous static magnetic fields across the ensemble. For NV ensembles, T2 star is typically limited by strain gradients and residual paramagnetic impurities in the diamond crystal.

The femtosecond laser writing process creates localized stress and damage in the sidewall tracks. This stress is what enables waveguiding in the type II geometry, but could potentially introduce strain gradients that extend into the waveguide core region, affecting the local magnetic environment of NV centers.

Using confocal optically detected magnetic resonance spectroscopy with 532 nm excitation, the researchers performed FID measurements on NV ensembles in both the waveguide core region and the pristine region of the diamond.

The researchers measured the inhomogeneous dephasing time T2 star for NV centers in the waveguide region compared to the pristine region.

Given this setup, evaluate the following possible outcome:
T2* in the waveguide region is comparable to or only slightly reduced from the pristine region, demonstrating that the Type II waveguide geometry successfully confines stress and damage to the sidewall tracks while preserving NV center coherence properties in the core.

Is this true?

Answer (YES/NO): YES